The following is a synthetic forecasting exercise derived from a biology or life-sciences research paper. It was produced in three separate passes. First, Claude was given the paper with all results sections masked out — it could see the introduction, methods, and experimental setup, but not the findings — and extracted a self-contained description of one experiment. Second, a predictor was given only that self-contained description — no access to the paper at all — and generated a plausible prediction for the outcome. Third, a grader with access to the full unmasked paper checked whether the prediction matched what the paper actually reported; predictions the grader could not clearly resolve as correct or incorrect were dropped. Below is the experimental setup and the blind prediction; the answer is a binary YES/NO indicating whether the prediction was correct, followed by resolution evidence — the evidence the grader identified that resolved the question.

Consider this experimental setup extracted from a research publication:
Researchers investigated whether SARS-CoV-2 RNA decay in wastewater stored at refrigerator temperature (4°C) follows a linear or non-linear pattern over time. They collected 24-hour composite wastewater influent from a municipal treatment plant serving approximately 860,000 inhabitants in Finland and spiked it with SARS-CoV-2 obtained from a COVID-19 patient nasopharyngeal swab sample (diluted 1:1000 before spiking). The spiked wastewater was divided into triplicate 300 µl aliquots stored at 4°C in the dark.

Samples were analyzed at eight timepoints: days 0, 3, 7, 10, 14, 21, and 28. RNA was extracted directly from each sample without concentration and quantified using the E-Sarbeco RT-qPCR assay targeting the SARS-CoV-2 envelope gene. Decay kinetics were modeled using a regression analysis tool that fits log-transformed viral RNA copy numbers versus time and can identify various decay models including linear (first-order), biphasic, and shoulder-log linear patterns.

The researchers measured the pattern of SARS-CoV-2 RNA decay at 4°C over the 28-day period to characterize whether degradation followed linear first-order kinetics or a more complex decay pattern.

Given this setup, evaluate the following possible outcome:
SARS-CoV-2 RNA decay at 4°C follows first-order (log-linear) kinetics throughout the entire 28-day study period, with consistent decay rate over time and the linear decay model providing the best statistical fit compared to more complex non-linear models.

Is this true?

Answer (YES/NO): YES